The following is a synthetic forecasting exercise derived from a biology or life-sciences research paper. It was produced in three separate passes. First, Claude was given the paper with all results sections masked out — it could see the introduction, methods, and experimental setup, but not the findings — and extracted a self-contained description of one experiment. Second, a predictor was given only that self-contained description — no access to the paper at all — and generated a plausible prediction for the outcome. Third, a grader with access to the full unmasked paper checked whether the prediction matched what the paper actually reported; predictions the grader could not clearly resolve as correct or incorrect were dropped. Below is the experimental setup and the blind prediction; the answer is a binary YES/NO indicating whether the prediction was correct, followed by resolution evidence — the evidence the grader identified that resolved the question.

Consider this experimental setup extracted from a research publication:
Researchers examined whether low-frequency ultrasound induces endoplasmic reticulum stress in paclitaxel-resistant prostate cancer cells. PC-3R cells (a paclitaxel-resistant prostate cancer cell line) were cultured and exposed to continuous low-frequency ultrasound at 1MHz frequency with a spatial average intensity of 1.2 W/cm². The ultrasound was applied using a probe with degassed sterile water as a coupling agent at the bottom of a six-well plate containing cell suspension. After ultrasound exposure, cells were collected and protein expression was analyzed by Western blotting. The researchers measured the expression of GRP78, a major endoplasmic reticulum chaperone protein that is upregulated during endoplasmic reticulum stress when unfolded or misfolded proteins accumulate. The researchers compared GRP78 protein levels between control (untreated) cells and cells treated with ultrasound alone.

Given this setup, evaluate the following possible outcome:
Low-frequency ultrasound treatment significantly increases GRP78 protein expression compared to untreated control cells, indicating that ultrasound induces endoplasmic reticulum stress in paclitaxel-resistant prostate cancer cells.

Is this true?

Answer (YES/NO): YES